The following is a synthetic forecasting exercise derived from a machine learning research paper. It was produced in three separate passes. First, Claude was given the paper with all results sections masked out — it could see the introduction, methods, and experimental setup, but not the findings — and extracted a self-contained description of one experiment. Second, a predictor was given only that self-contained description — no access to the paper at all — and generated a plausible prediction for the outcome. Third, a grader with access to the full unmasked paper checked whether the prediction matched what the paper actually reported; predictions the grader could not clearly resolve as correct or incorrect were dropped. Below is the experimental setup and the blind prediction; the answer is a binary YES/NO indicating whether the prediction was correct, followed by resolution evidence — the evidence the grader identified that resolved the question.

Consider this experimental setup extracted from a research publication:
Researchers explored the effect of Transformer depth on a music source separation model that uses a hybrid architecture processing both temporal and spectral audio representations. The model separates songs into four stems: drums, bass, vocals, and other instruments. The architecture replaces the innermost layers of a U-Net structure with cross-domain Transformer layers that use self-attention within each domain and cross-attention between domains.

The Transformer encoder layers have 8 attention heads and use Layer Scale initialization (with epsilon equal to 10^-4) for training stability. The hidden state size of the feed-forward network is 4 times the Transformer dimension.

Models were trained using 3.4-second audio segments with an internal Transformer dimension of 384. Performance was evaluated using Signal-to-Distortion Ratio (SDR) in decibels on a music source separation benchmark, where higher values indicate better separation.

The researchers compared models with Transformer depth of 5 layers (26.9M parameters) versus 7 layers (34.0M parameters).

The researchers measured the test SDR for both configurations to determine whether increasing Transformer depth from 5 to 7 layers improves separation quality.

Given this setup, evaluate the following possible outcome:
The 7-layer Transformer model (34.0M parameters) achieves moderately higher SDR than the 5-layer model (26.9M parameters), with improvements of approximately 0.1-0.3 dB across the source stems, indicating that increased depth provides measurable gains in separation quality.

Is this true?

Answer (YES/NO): NO